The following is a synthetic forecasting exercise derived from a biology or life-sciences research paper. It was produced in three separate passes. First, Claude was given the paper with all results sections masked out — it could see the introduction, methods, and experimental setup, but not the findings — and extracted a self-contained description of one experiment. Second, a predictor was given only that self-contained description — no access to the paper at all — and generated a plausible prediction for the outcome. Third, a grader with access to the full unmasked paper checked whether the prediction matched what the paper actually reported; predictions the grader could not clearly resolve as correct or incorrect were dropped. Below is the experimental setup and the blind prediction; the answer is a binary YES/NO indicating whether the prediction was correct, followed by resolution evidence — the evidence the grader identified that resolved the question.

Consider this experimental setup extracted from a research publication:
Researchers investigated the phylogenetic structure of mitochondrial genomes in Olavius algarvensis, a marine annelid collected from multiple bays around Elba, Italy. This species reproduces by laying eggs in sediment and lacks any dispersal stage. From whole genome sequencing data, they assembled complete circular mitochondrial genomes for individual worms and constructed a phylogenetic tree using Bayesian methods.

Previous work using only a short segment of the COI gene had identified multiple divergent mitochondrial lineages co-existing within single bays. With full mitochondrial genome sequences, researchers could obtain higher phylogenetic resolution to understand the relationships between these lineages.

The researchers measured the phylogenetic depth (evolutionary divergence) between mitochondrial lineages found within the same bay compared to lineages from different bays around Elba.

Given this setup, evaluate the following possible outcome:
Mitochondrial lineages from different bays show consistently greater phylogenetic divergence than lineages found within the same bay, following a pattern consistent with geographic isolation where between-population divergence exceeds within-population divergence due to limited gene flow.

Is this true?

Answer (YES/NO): NO